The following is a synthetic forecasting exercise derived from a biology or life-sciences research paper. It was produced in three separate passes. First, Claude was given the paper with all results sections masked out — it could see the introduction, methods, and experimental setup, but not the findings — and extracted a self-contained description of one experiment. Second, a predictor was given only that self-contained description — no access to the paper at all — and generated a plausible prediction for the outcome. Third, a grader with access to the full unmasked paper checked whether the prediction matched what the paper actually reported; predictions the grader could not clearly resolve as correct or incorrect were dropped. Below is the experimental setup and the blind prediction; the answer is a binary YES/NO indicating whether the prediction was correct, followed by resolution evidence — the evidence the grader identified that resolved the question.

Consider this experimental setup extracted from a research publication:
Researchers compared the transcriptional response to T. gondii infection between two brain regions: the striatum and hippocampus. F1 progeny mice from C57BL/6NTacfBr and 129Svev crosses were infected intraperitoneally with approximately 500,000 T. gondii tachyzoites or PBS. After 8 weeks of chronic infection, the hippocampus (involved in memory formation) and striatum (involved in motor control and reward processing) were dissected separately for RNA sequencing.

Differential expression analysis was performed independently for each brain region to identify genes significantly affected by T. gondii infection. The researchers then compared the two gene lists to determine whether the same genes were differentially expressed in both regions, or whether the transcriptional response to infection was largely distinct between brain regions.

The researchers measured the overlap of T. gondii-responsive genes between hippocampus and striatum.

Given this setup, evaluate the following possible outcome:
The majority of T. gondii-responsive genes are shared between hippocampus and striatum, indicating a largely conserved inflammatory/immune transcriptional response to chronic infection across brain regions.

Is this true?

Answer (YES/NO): NO